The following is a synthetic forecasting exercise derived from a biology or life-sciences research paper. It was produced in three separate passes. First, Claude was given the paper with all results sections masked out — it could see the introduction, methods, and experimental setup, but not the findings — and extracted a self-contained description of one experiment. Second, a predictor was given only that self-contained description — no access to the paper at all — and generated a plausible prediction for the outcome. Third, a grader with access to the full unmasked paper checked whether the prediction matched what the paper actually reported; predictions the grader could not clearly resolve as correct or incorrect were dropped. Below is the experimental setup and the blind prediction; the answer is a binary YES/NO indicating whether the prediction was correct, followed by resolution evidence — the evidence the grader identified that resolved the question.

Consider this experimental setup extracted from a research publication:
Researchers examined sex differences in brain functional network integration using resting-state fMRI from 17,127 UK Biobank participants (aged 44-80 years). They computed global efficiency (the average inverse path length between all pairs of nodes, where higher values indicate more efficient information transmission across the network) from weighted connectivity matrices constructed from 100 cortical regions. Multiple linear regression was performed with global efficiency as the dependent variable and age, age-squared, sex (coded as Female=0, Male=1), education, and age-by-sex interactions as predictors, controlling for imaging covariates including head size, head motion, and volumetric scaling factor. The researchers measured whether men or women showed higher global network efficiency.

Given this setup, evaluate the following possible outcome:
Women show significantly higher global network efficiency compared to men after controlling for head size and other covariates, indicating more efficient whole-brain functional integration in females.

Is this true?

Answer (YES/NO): YES